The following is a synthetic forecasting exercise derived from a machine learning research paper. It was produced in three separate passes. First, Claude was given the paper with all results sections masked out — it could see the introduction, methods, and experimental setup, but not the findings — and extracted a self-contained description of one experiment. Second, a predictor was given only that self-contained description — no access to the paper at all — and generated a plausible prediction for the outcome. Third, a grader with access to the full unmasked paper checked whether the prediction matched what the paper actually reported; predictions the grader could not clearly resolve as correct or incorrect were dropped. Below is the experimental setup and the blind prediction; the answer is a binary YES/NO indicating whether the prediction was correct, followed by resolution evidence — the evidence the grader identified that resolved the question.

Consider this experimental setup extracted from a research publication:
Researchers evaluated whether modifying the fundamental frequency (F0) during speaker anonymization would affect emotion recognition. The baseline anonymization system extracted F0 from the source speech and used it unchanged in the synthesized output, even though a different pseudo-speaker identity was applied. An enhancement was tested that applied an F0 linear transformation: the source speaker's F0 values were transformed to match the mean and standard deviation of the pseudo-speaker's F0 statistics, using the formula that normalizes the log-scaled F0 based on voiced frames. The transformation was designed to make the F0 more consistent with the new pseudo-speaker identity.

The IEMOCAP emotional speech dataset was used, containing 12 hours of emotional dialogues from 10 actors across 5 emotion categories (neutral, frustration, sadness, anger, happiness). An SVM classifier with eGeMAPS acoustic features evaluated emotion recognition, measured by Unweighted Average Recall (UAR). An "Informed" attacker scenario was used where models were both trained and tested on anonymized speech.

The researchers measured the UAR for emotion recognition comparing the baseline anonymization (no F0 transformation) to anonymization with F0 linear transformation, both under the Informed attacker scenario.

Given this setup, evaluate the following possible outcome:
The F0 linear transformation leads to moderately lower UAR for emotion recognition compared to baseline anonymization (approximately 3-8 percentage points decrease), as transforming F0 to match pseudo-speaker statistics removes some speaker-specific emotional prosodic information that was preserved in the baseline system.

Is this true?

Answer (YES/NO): NO